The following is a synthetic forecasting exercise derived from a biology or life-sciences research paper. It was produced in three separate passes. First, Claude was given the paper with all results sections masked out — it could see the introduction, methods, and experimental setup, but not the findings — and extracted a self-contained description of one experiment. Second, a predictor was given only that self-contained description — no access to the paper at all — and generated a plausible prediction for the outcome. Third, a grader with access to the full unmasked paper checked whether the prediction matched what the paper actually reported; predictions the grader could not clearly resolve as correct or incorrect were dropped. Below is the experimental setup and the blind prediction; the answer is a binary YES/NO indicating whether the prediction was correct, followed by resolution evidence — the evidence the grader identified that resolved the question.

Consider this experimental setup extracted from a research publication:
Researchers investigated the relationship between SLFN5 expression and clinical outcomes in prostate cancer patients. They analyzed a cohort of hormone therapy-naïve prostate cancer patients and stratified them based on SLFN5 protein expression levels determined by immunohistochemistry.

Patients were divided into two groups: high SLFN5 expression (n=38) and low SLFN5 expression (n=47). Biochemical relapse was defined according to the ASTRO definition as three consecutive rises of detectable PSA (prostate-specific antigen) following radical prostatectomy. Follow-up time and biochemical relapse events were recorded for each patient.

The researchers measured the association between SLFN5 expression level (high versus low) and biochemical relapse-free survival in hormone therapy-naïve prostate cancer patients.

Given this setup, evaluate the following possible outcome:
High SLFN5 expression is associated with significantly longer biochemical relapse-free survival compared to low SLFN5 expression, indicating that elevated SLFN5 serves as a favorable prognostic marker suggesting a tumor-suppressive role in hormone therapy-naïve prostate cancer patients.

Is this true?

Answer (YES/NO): NO